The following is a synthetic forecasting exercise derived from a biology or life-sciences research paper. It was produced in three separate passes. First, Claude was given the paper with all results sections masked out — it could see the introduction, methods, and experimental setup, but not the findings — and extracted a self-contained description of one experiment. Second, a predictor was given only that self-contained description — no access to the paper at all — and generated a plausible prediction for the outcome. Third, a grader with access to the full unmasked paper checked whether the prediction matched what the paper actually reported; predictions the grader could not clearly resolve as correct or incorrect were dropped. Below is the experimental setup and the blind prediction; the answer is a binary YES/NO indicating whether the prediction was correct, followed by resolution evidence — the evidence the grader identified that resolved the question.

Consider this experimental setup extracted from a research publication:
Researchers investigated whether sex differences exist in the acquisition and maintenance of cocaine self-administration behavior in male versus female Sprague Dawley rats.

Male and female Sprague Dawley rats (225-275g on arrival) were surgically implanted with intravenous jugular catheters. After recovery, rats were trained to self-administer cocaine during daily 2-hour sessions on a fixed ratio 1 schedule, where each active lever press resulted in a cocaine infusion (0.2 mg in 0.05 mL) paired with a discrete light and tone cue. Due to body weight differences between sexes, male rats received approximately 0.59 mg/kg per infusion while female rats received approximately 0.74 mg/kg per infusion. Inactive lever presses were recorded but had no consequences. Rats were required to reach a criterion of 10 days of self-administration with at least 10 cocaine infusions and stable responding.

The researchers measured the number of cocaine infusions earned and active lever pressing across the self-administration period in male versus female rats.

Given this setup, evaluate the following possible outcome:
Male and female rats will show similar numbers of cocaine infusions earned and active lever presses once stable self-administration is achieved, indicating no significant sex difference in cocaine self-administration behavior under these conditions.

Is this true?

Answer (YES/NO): YES